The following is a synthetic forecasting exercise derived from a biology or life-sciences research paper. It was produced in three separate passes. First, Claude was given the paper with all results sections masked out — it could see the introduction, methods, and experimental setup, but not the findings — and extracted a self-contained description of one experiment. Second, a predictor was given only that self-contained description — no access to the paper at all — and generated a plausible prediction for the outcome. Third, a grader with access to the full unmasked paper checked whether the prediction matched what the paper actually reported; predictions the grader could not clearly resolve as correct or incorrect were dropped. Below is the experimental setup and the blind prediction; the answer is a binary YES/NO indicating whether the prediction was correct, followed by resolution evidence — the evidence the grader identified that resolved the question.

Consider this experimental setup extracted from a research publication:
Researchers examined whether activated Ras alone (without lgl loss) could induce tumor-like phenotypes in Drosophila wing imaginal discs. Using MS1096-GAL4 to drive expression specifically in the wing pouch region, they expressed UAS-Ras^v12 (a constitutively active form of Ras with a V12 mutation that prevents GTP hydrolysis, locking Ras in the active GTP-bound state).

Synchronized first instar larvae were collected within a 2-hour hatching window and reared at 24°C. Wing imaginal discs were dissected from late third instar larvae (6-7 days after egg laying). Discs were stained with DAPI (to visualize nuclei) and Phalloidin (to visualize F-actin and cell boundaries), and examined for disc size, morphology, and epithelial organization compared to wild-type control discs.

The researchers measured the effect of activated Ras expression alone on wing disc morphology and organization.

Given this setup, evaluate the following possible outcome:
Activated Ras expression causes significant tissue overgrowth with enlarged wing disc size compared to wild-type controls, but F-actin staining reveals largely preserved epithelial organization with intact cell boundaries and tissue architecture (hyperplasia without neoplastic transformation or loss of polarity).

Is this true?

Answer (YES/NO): NO